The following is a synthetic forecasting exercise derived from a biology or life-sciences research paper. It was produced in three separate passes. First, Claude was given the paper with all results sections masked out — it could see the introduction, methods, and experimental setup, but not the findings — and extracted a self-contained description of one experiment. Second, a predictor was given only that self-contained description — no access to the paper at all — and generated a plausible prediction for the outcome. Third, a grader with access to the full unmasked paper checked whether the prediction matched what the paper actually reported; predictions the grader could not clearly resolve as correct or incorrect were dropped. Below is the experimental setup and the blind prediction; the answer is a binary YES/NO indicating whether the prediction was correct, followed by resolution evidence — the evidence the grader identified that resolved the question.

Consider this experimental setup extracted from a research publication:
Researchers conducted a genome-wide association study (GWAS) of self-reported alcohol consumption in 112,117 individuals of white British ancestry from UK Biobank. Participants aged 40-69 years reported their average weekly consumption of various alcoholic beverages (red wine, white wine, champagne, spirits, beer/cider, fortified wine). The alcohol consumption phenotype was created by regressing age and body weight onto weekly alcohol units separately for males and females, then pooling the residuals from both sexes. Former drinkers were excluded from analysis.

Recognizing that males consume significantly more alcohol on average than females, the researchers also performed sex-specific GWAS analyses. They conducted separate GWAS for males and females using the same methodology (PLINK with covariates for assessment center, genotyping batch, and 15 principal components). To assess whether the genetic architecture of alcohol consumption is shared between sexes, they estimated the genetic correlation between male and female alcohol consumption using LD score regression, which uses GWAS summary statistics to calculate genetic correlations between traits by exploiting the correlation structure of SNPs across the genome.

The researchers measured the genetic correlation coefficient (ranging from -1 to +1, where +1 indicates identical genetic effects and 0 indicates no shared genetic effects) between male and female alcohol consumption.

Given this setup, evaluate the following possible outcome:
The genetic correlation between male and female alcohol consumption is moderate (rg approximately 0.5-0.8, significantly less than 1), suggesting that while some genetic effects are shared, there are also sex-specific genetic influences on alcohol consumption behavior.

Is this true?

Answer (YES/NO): YES